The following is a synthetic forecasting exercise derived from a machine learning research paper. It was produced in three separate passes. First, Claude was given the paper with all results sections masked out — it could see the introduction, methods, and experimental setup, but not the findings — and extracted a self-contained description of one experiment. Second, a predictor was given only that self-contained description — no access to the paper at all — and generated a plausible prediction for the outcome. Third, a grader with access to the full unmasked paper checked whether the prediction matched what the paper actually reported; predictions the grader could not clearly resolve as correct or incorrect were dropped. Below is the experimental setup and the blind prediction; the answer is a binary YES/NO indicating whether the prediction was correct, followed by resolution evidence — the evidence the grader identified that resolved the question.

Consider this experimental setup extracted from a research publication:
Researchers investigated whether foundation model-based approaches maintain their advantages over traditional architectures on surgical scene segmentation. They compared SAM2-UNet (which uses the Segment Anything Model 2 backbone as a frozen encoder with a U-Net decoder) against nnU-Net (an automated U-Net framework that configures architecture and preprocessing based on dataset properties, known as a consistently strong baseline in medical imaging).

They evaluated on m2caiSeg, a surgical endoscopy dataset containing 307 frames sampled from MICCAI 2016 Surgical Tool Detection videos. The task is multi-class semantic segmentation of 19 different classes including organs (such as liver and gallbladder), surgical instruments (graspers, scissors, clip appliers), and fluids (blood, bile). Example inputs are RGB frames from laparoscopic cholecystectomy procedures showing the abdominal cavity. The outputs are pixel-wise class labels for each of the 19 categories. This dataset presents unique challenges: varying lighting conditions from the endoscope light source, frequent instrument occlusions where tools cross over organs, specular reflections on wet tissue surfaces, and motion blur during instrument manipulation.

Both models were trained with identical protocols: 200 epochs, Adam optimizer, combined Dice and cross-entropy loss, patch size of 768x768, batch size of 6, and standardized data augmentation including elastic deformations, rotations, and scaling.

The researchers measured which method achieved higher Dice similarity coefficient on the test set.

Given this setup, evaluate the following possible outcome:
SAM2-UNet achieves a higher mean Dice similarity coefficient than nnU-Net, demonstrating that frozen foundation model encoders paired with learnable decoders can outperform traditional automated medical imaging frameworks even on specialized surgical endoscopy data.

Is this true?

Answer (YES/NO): NO